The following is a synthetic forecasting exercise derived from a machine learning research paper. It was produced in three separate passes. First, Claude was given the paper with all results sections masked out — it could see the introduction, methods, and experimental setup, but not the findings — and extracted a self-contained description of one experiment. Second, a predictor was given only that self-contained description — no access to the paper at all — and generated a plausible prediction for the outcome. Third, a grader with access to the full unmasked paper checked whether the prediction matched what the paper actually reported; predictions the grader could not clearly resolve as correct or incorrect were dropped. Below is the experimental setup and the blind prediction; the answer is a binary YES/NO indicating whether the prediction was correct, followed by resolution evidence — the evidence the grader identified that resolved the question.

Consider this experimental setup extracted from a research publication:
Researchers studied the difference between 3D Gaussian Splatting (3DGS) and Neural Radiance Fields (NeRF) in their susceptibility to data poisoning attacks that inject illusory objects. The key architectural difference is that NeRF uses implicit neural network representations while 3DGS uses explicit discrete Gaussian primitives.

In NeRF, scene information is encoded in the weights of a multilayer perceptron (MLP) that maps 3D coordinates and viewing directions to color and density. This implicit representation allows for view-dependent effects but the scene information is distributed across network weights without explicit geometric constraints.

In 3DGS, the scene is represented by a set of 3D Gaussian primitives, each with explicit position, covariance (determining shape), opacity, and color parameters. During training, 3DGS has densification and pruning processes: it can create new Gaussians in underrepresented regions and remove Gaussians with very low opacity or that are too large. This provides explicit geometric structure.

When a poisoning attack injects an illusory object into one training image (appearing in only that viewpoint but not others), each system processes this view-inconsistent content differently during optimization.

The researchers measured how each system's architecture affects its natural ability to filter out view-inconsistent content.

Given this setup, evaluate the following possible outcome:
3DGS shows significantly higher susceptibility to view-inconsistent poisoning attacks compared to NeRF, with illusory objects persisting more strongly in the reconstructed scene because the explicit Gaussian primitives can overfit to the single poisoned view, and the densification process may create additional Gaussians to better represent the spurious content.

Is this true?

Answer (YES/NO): NO